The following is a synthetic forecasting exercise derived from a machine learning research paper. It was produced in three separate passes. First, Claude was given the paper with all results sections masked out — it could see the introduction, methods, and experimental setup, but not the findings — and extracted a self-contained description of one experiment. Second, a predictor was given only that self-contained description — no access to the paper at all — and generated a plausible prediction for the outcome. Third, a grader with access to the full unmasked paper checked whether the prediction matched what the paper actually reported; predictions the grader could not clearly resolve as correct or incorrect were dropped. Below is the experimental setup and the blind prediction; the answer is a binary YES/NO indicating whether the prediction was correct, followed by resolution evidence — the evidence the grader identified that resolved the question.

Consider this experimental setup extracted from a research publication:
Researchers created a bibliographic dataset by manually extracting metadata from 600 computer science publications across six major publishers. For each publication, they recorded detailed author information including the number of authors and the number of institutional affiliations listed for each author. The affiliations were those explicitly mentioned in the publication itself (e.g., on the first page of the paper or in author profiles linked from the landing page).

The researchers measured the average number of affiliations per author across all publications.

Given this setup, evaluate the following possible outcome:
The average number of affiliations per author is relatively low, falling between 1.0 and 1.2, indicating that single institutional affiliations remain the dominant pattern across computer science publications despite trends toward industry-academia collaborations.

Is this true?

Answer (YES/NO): YES